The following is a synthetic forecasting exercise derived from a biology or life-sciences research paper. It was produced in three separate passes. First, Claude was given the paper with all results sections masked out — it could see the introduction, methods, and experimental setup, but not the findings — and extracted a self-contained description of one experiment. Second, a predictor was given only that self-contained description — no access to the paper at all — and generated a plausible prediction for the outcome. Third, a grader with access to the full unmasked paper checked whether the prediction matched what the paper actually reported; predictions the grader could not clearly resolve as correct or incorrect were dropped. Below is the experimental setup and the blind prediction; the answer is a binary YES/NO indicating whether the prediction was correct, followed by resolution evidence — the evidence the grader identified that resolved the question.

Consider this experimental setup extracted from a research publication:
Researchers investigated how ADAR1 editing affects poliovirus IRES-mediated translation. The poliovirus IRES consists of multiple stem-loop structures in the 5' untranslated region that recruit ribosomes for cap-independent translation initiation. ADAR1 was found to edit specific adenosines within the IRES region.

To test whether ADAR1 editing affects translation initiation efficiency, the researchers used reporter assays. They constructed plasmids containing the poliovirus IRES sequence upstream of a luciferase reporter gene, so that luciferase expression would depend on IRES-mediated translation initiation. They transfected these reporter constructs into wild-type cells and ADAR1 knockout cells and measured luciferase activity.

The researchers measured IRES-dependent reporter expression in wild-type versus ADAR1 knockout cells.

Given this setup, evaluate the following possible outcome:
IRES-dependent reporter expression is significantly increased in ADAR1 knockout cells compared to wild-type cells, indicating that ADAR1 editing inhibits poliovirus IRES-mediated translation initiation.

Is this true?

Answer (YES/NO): YES